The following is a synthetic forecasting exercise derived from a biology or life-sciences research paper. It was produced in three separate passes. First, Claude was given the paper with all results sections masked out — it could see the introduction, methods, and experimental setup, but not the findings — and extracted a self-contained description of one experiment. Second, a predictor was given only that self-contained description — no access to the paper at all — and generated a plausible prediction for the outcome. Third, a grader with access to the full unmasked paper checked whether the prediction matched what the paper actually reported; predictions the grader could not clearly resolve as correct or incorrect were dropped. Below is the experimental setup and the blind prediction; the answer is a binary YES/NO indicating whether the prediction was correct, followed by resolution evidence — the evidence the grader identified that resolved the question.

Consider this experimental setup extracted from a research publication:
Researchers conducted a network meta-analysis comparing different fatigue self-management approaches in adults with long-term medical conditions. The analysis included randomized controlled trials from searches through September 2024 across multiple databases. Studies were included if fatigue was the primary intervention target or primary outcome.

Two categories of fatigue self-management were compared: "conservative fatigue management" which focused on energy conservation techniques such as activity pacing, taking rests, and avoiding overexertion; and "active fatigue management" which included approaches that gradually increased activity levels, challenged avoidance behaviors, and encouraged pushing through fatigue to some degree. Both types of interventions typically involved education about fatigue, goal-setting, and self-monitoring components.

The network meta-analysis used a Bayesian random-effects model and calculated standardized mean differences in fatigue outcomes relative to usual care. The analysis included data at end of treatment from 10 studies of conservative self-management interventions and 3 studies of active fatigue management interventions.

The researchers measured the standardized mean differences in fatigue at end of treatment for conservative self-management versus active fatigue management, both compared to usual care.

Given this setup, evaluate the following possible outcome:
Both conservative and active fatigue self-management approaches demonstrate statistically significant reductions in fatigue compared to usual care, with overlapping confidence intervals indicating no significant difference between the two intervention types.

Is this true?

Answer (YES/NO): NO